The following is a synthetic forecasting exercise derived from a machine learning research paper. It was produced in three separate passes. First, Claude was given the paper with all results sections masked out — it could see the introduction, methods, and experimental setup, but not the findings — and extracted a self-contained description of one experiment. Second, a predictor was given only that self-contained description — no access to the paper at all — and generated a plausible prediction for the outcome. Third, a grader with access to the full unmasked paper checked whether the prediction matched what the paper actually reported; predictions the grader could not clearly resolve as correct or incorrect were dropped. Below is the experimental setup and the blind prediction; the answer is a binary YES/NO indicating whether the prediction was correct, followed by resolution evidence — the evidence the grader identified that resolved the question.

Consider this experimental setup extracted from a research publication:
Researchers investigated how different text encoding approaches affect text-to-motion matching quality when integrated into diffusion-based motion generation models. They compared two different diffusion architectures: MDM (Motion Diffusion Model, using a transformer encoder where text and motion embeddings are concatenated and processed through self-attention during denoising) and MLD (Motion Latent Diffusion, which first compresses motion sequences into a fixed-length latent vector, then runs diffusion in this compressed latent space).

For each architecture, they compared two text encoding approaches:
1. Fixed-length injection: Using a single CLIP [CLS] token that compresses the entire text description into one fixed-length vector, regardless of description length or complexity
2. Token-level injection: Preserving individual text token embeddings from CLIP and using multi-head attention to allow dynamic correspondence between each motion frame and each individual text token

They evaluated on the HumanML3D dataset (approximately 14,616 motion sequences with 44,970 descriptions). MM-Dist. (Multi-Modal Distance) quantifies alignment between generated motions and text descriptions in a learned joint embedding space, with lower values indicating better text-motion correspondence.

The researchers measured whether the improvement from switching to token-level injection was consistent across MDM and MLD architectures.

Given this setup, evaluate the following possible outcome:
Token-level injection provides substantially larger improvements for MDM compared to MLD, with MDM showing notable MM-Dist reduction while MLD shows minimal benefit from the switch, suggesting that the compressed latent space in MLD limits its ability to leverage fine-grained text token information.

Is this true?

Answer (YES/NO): NO